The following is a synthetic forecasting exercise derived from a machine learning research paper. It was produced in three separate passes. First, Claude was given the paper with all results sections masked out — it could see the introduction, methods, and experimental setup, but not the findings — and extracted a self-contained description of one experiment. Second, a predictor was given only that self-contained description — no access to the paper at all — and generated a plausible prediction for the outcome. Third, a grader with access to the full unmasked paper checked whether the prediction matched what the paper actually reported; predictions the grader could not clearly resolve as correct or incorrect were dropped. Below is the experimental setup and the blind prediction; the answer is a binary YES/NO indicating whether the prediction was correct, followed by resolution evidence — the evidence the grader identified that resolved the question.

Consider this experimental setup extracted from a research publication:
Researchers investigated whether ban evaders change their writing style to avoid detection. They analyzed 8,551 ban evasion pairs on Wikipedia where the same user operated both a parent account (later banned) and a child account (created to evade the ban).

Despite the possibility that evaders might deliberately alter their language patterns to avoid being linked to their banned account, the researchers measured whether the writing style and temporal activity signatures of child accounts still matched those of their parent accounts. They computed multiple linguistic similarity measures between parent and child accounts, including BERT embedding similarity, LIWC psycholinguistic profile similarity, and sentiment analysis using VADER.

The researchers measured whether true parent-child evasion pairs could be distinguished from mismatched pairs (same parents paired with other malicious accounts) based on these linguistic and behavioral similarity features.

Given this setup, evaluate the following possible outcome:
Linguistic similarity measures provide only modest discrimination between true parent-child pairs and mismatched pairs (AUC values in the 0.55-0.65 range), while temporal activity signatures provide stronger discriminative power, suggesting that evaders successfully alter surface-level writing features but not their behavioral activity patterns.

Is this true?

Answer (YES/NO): NO